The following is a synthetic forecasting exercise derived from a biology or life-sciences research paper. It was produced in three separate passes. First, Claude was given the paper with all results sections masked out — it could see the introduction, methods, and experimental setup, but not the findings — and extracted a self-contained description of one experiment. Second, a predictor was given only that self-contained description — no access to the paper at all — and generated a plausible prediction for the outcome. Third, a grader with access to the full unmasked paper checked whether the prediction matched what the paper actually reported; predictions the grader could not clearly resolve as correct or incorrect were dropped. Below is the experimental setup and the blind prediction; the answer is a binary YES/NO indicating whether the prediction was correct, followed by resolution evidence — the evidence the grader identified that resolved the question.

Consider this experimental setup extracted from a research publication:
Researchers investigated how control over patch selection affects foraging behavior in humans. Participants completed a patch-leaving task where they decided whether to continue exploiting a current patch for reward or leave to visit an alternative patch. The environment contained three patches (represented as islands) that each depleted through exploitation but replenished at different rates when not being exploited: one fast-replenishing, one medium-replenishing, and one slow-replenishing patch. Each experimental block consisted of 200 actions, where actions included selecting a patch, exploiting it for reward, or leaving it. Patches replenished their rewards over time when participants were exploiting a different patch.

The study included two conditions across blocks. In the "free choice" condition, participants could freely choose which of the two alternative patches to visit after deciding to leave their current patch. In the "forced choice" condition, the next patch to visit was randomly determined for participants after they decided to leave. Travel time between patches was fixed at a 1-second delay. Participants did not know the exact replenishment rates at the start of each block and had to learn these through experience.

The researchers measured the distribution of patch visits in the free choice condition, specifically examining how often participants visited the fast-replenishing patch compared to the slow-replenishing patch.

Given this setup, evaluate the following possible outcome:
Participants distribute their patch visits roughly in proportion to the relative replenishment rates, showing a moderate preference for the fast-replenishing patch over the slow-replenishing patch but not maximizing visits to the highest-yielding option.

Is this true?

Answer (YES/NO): YES